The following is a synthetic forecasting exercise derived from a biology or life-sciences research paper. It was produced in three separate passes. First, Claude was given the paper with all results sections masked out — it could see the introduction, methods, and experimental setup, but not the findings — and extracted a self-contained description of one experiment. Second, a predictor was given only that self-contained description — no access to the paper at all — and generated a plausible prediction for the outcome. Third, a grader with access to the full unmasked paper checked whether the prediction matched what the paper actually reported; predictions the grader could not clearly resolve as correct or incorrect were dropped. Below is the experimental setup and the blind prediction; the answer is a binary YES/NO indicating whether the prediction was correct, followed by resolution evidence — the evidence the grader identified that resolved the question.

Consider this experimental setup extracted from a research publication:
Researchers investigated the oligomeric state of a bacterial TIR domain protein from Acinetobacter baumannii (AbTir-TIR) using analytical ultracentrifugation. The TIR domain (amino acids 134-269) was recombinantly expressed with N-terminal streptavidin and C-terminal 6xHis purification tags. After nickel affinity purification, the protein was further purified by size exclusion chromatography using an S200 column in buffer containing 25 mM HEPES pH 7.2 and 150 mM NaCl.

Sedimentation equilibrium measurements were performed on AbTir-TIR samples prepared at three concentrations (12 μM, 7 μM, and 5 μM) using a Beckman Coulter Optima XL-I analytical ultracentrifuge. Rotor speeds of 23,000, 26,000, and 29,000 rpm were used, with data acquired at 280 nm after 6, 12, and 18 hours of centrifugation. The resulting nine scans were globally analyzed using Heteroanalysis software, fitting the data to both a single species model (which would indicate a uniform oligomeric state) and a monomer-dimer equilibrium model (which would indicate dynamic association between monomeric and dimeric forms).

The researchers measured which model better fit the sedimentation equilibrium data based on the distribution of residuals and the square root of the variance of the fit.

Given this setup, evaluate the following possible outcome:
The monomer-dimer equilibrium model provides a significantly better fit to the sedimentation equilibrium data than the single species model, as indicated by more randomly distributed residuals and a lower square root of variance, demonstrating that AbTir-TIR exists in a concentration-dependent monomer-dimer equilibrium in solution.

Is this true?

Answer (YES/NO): YES